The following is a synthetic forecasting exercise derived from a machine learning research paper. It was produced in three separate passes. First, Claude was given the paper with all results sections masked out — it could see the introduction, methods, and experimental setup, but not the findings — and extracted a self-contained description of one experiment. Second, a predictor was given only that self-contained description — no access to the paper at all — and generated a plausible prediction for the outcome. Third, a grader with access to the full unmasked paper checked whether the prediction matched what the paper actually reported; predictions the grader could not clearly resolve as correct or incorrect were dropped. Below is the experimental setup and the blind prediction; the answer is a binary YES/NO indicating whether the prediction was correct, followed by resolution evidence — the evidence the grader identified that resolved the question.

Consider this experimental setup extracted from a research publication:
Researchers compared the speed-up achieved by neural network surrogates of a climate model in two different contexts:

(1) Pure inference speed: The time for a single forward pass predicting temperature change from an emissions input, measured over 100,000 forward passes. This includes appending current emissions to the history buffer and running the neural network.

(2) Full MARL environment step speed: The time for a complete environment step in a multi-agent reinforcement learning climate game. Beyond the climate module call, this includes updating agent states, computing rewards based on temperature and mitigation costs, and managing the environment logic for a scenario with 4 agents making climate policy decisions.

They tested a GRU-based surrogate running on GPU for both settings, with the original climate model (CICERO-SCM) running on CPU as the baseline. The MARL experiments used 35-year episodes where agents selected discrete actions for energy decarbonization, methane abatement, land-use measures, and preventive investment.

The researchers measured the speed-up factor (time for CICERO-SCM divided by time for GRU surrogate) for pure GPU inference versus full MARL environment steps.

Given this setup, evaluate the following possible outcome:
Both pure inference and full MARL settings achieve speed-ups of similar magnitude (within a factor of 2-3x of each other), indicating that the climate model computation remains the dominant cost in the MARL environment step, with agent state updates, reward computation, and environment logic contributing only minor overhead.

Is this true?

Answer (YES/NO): NO